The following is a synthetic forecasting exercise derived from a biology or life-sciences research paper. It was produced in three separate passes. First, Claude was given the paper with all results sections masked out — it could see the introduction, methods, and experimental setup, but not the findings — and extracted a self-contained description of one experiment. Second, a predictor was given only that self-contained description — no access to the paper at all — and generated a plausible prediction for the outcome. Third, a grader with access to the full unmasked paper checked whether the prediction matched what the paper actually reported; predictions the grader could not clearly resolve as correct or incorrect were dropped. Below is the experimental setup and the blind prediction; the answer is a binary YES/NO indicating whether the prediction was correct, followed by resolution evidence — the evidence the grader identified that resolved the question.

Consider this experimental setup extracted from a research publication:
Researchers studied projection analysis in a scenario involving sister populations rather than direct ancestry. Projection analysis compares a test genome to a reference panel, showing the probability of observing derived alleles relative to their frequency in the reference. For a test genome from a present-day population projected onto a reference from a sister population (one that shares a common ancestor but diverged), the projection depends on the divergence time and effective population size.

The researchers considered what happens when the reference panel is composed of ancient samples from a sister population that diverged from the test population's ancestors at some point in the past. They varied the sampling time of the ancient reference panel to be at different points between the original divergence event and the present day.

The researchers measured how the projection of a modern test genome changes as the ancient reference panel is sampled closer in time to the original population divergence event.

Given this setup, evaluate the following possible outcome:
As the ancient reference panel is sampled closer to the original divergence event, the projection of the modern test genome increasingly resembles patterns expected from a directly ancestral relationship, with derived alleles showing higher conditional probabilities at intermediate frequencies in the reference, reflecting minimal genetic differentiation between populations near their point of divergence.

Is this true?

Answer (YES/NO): NO